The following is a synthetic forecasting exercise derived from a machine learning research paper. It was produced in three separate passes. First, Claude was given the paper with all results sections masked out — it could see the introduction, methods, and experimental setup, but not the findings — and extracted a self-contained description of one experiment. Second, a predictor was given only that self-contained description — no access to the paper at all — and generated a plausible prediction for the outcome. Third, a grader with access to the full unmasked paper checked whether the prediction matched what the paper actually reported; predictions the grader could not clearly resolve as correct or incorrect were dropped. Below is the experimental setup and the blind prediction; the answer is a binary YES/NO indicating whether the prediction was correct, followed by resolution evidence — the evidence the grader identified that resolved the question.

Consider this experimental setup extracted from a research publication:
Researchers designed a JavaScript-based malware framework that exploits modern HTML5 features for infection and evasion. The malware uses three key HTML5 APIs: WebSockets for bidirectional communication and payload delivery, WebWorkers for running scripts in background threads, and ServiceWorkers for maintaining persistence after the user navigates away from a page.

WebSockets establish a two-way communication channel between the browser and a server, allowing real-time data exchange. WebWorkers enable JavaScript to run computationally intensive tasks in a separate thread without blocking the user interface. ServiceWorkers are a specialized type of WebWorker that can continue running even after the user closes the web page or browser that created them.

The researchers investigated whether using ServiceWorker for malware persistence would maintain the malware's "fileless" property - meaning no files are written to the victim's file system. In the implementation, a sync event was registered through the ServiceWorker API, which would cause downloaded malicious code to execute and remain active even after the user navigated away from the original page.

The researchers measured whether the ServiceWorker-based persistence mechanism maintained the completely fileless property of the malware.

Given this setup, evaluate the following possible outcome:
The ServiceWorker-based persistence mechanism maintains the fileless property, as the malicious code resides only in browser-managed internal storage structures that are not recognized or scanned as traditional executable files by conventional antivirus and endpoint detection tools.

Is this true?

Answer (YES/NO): NO